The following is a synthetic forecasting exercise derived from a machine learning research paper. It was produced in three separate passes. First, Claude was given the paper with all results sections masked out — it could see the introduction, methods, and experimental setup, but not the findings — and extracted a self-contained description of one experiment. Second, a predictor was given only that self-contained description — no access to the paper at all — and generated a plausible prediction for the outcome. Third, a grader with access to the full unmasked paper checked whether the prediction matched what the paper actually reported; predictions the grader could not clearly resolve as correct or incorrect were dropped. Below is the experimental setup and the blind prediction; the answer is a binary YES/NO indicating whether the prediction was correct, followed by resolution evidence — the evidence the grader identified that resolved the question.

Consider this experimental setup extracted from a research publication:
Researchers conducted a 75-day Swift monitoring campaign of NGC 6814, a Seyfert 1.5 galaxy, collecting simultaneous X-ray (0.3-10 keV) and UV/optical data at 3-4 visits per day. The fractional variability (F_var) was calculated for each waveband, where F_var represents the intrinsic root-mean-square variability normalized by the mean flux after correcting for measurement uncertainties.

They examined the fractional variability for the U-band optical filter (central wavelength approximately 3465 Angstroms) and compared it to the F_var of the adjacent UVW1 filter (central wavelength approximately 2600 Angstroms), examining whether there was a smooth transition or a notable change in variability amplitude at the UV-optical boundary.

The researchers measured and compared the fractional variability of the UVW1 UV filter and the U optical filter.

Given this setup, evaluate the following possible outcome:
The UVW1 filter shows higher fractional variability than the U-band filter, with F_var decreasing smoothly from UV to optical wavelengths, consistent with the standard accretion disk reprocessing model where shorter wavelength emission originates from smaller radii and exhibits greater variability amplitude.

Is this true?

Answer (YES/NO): NO